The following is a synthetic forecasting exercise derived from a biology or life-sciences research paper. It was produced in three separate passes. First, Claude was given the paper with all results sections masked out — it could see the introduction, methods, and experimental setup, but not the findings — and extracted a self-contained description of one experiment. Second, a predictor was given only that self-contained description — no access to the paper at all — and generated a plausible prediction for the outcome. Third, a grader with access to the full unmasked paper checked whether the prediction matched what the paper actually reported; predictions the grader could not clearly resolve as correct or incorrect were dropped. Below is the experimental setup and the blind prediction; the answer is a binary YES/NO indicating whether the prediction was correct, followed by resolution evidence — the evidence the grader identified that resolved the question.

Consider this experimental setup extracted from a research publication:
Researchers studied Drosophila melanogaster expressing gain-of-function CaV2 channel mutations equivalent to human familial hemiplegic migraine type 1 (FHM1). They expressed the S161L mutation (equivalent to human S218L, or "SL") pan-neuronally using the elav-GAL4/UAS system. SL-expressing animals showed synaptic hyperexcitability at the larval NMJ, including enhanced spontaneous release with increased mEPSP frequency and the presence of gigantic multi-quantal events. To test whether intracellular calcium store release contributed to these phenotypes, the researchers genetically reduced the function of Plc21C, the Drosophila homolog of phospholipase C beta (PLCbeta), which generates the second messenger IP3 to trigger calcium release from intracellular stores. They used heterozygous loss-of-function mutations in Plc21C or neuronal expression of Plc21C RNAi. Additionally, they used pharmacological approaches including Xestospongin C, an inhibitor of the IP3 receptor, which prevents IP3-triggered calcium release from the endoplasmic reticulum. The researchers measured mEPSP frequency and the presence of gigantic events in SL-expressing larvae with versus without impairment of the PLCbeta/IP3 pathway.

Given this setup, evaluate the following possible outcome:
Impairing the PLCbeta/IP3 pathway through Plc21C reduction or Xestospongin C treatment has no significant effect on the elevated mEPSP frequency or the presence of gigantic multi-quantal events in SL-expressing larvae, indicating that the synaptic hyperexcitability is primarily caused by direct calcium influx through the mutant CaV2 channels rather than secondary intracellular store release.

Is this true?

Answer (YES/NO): NO